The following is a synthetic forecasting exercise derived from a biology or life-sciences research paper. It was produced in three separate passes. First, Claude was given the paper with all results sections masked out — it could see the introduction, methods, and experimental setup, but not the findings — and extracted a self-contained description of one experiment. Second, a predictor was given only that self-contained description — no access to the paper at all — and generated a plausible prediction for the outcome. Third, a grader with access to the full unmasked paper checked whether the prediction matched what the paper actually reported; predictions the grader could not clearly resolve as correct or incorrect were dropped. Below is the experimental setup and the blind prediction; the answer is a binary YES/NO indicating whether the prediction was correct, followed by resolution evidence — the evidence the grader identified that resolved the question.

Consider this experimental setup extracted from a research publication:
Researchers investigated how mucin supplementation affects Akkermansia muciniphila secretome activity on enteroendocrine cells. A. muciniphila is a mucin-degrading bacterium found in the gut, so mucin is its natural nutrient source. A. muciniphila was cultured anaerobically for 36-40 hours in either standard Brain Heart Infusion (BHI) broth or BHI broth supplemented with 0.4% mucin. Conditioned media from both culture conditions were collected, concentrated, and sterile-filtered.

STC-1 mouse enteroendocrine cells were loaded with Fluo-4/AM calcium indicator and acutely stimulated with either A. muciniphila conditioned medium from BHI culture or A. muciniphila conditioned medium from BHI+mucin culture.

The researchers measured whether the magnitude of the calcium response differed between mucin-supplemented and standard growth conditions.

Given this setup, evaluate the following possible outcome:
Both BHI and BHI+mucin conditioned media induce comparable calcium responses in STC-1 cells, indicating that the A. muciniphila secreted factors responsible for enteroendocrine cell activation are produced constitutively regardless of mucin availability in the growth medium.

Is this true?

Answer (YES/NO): NO